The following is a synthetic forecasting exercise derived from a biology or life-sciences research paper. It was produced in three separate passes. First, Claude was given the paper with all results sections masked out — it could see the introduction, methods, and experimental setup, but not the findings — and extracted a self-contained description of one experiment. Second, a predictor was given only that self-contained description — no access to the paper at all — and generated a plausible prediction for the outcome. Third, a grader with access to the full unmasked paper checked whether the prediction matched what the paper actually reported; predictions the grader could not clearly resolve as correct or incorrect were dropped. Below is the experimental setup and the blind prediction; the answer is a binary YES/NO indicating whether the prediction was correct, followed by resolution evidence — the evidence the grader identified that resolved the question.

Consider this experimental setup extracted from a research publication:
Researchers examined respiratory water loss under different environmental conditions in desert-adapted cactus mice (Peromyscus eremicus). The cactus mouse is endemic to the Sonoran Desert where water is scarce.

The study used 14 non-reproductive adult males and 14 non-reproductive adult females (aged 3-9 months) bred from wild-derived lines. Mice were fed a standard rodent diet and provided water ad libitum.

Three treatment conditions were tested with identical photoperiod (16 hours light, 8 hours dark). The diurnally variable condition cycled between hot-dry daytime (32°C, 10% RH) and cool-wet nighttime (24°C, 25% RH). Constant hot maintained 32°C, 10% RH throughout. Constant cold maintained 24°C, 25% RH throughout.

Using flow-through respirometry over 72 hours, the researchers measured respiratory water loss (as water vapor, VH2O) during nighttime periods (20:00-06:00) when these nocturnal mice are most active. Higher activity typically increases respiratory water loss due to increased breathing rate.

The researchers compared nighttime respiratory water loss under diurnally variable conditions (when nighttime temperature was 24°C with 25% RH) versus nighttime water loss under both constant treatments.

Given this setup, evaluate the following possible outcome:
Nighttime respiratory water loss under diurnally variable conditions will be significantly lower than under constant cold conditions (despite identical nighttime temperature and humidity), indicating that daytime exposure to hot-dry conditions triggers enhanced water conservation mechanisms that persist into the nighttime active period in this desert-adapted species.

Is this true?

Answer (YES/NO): YES